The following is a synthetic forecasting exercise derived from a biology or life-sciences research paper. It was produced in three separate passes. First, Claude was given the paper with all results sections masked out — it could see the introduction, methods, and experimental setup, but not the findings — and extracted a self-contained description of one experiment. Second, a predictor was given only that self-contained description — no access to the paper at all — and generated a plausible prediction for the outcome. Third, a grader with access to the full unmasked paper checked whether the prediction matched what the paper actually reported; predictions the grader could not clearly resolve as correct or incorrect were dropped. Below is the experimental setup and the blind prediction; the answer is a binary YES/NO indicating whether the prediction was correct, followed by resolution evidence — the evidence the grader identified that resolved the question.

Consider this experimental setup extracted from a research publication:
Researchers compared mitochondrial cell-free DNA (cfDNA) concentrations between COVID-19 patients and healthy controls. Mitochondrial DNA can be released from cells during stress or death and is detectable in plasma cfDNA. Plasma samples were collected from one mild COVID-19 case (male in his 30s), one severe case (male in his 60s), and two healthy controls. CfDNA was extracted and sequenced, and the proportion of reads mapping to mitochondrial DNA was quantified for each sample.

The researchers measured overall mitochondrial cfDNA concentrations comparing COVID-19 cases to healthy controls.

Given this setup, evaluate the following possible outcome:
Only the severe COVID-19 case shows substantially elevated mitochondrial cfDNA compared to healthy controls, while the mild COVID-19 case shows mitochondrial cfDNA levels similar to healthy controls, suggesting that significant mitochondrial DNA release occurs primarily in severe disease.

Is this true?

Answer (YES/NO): NO